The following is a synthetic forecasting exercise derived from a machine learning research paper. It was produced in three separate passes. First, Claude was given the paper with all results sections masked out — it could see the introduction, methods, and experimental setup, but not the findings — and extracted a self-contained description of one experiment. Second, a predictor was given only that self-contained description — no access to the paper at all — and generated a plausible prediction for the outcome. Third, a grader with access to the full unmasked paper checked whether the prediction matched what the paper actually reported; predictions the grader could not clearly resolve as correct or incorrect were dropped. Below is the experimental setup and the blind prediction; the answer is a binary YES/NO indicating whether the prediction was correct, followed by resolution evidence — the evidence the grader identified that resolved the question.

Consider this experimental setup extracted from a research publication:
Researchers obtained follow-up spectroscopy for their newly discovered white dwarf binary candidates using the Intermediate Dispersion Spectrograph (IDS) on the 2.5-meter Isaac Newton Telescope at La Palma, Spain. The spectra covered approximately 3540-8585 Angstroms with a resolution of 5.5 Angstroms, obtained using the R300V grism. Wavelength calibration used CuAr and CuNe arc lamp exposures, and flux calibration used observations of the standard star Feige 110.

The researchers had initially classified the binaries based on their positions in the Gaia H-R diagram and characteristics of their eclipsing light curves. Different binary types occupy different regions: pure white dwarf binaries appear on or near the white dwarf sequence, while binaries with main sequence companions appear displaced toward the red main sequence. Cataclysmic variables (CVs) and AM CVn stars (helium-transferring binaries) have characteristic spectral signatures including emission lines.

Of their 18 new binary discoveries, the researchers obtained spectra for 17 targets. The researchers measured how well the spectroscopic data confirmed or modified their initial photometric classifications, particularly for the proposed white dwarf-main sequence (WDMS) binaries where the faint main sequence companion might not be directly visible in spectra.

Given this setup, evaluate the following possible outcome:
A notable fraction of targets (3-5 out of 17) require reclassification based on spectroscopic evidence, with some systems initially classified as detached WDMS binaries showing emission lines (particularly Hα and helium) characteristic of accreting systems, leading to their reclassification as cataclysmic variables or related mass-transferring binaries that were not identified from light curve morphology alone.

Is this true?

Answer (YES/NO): NO